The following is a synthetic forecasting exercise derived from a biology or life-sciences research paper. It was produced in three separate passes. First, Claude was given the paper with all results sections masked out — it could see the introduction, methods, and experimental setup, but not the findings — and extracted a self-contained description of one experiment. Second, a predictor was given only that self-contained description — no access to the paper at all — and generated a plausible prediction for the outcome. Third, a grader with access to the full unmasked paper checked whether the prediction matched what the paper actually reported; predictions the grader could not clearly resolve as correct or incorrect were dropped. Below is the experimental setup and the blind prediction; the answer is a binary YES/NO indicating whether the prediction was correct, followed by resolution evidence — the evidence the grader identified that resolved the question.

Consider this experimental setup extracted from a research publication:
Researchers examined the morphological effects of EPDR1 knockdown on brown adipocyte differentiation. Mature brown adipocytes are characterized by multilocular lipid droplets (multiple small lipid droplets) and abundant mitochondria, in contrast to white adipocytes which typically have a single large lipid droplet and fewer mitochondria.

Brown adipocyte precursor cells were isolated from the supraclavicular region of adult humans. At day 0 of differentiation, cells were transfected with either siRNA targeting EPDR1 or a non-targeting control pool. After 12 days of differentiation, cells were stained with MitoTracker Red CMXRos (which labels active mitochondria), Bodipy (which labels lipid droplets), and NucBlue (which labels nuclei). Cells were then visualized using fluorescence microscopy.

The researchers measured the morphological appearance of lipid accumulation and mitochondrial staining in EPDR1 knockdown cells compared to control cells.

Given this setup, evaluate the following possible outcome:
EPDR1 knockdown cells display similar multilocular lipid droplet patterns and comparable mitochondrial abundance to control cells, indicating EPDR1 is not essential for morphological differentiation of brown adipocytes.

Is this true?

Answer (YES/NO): YES